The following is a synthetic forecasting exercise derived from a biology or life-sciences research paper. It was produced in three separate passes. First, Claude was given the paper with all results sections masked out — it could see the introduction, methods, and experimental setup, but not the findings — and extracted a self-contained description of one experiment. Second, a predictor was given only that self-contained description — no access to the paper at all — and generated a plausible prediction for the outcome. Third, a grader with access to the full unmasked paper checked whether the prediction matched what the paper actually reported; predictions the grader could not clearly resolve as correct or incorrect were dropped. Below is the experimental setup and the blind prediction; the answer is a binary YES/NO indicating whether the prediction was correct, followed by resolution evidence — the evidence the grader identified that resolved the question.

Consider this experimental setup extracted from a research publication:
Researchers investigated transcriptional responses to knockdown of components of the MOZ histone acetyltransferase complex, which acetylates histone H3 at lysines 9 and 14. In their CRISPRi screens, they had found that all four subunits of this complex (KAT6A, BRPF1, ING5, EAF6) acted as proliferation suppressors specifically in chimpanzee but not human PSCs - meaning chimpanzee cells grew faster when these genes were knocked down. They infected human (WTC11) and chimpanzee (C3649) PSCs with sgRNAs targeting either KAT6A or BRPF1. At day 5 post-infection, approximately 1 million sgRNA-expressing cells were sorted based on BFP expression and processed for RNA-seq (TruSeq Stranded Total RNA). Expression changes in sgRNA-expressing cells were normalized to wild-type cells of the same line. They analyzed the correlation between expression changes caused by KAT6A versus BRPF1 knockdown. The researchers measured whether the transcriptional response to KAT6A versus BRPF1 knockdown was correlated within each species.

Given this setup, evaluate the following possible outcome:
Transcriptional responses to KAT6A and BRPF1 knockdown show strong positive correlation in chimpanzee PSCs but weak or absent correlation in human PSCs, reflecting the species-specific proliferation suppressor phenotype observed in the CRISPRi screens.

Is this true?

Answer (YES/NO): NO